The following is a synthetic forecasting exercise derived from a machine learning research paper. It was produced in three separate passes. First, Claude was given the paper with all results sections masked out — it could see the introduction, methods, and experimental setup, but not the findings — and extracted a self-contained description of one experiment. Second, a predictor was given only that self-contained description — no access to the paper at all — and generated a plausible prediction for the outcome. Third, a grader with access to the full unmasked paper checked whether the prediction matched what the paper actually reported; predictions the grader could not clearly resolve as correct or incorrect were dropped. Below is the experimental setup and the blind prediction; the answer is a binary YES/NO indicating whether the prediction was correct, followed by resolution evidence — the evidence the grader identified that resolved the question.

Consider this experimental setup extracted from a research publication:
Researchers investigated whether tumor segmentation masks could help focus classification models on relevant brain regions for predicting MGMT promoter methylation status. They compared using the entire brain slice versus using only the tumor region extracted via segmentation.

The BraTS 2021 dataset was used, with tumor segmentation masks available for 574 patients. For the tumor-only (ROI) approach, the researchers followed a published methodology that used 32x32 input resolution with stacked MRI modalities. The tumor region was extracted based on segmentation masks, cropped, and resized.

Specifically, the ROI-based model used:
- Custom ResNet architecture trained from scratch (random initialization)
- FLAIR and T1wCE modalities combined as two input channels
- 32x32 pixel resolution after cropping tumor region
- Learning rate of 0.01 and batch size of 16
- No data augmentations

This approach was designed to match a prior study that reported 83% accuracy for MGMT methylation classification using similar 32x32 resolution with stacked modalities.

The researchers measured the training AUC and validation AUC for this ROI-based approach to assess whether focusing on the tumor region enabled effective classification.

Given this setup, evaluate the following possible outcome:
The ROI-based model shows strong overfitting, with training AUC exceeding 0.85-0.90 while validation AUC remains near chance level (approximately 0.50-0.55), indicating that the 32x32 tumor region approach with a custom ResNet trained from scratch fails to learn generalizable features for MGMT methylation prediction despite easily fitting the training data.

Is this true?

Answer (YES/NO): NO